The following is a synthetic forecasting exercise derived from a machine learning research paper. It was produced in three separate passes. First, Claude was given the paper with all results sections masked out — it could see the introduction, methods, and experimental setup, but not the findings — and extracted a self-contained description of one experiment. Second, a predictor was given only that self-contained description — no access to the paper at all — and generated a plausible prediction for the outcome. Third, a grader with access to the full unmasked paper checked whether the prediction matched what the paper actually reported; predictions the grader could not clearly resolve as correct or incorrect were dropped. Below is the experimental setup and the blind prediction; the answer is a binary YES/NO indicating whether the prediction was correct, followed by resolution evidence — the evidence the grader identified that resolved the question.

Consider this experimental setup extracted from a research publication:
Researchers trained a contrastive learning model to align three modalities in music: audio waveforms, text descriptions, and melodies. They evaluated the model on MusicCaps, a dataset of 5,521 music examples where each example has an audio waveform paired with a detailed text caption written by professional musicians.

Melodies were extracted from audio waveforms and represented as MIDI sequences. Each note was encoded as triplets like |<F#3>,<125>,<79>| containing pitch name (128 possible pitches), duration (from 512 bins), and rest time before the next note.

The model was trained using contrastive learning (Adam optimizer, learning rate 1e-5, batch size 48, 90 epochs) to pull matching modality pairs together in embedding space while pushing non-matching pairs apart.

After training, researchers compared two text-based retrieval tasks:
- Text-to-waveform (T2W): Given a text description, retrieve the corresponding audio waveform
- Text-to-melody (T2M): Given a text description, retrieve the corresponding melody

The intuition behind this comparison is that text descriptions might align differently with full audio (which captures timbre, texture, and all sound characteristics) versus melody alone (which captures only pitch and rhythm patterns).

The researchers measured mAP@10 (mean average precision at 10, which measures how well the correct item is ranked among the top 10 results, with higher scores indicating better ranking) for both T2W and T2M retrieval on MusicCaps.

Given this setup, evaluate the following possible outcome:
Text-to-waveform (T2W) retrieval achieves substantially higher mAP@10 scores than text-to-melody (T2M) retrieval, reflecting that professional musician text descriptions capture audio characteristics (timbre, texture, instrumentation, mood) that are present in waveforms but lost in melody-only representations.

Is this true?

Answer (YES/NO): YES